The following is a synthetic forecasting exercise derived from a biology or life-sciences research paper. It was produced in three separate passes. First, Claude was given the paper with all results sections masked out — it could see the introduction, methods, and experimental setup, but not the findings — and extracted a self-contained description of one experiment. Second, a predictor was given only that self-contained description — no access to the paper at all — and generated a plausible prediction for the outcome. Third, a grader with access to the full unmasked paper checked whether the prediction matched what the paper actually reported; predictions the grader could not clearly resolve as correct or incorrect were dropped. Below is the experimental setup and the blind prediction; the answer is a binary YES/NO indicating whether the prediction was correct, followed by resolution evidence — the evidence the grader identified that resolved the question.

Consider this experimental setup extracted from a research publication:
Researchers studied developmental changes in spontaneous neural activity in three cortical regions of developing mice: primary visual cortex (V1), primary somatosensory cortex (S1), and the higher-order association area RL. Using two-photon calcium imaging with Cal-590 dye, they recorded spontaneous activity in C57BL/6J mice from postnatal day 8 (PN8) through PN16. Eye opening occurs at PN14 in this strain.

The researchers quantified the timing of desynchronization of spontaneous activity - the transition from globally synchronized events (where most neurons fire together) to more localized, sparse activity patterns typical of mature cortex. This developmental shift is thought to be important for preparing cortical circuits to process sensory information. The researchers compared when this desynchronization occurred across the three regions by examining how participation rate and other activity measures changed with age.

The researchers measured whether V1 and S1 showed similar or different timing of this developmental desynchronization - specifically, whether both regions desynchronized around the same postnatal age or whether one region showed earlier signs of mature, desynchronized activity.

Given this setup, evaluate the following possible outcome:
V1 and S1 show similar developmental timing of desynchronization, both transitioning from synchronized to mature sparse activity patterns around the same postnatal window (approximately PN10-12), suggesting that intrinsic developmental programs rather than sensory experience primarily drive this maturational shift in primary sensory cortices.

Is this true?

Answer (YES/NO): NO